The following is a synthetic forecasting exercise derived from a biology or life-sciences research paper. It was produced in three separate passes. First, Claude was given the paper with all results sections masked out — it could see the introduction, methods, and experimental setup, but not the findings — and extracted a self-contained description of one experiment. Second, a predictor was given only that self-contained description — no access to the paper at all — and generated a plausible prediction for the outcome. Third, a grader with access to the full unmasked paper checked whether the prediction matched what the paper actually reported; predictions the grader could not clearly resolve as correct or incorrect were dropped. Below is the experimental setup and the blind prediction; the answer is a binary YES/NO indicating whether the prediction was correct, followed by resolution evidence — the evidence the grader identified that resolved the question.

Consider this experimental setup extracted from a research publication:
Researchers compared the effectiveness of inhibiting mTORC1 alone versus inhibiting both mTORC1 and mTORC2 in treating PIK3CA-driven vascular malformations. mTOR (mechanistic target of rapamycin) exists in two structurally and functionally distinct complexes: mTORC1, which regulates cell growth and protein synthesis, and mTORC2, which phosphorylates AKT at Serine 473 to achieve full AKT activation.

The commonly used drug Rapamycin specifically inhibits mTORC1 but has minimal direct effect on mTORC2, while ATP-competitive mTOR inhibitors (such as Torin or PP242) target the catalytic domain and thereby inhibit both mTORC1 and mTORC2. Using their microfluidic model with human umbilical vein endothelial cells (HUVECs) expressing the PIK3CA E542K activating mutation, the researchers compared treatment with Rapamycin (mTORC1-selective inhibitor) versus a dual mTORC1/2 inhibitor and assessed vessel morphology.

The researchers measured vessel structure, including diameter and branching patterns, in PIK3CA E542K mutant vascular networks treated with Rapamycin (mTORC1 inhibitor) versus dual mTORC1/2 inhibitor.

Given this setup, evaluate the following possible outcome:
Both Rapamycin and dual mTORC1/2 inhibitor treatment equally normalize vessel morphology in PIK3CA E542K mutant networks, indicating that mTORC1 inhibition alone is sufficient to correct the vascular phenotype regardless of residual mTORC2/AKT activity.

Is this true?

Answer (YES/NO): NO